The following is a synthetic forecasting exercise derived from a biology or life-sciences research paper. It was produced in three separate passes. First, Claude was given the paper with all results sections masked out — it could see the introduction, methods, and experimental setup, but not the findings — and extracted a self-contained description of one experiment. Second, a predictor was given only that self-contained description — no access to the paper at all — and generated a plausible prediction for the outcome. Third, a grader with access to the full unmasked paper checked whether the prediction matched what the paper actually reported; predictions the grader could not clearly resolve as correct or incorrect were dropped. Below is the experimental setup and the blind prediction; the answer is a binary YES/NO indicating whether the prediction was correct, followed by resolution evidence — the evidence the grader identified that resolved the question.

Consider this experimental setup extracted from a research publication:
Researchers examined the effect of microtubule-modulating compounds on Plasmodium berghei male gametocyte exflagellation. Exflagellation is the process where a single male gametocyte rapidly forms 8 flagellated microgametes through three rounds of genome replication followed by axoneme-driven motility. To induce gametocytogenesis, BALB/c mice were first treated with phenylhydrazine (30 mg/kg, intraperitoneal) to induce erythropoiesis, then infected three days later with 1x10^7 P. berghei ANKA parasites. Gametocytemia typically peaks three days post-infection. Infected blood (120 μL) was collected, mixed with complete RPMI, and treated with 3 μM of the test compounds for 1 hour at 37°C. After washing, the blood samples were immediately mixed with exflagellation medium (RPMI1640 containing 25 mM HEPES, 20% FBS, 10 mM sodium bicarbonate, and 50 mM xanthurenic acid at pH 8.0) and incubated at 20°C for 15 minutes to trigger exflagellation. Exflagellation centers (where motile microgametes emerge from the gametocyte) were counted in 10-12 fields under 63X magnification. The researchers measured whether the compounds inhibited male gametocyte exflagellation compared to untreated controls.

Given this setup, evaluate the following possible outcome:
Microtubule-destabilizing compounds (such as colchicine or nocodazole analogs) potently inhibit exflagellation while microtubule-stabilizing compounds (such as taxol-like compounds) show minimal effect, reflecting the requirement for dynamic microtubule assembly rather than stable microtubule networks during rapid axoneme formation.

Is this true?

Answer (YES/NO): NO